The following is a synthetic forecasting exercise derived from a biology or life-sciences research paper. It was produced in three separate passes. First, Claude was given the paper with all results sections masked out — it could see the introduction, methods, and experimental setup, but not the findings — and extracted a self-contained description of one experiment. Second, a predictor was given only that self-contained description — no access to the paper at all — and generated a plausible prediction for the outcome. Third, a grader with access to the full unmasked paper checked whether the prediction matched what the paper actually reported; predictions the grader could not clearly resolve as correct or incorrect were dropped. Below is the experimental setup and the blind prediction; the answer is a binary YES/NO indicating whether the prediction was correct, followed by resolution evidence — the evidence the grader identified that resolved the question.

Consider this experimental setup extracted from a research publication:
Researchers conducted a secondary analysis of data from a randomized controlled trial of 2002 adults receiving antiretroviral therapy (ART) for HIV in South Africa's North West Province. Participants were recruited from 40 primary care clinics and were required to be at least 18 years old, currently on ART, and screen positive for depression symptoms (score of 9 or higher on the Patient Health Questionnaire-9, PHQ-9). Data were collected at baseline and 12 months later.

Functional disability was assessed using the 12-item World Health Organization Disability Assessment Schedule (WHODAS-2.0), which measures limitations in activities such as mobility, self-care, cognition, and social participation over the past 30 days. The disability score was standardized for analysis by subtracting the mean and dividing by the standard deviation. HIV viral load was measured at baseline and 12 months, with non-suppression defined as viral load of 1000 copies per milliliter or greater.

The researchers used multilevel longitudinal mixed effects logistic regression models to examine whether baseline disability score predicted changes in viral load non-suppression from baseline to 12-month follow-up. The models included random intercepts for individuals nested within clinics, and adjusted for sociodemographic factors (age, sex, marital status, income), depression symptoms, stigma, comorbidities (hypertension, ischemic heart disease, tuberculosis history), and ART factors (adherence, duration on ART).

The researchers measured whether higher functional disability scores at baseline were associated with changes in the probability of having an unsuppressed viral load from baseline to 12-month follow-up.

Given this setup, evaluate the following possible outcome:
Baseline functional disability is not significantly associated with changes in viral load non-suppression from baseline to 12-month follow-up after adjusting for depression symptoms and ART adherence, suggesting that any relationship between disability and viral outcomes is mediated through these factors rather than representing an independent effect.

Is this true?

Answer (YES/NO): NO